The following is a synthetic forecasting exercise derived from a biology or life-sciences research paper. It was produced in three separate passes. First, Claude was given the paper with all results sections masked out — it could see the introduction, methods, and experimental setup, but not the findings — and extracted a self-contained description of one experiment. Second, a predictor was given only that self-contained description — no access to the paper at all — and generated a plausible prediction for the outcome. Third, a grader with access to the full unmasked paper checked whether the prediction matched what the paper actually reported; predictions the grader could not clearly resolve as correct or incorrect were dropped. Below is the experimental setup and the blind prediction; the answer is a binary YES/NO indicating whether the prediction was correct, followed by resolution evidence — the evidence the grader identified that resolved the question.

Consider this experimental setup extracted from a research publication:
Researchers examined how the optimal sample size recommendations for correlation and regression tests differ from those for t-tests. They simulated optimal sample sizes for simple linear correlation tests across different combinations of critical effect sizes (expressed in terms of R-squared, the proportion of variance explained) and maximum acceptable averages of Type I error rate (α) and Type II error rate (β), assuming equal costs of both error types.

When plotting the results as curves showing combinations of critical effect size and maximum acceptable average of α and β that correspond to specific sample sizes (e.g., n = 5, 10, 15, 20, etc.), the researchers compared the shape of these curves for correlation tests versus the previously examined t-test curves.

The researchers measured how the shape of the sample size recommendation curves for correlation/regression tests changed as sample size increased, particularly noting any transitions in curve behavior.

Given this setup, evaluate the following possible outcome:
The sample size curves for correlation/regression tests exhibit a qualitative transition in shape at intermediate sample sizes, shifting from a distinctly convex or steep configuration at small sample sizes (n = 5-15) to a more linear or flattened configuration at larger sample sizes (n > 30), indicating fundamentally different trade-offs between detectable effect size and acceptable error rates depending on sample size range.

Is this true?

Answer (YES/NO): NO